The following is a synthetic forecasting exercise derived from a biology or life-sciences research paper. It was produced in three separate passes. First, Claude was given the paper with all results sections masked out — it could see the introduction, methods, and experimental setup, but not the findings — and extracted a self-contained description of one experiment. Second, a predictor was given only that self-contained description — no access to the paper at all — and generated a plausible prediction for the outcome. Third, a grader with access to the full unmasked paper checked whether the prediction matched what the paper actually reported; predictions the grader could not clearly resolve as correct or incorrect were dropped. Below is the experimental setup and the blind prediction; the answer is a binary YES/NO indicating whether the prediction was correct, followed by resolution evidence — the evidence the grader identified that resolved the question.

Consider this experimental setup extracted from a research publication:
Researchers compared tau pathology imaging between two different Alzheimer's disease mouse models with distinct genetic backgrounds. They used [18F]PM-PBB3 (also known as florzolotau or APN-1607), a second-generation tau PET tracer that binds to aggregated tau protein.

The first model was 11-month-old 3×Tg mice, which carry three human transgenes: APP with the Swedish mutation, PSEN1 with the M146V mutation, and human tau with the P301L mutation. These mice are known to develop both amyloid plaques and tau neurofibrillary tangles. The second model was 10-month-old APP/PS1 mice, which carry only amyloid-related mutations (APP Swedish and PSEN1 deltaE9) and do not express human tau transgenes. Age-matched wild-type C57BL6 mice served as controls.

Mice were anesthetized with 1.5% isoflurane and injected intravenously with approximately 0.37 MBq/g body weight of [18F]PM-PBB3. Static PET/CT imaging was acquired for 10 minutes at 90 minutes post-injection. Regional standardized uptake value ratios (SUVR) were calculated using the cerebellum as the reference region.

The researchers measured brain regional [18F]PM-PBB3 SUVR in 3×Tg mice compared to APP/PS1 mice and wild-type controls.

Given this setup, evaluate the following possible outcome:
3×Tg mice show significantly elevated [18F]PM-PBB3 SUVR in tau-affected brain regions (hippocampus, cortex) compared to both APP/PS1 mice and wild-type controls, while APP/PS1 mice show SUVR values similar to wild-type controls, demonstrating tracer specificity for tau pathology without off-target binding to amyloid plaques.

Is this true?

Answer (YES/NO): NO